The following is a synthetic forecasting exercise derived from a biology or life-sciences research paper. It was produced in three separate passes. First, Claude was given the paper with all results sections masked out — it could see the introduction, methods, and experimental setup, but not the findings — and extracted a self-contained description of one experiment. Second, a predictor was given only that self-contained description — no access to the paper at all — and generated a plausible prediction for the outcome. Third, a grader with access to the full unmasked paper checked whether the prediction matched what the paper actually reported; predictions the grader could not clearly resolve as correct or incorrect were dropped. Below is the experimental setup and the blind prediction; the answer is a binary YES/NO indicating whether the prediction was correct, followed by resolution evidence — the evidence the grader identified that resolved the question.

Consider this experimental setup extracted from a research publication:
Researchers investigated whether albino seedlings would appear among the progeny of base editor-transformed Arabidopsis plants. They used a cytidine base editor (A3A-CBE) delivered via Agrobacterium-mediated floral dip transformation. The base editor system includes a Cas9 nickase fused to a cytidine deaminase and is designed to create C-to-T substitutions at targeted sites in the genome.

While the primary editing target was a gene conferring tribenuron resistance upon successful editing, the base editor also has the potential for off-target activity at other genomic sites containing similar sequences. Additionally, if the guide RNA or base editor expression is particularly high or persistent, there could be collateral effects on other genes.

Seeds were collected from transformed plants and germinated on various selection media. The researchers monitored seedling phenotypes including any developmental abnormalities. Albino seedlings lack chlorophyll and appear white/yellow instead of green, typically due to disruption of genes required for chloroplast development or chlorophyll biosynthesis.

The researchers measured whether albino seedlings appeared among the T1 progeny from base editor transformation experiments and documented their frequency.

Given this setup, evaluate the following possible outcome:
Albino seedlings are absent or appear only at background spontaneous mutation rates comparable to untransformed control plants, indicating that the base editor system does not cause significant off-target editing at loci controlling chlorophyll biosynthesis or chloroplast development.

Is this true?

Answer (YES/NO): NO